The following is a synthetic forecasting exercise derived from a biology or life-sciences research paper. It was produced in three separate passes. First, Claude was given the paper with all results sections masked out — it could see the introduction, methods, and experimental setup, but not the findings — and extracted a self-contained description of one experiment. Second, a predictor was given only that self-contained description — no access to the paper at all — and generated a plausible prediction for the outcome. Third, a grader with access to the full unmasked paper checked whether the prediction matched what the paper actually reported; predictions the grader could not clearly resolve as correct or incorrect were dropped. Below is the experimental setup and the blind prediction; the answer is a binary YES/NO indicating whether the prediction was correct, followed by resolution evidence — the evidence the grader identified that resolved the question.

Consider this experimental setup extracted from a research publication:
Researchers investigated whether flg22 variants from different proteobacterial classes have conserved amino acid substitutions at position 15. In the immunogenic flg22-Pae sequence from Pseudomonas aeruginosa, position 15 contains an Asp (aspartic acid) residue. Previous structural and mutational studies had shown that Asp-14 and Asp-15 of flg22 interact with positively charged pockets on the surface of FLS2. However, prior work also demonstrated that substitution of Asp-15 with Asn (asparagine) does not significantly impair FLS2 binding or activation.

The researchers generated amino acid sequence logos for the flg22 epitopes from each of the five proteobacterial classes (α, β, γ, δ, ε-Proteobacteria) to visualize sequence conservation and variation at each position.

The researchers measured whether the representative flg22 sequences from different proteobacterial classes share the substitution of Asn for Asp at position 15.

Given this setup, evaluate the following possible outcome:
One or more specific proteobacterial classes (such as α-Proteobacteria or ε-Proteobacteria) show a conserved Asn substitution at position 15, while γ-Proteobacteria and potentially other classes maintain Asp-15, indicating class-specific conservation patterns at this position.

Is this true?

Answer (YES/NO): YES